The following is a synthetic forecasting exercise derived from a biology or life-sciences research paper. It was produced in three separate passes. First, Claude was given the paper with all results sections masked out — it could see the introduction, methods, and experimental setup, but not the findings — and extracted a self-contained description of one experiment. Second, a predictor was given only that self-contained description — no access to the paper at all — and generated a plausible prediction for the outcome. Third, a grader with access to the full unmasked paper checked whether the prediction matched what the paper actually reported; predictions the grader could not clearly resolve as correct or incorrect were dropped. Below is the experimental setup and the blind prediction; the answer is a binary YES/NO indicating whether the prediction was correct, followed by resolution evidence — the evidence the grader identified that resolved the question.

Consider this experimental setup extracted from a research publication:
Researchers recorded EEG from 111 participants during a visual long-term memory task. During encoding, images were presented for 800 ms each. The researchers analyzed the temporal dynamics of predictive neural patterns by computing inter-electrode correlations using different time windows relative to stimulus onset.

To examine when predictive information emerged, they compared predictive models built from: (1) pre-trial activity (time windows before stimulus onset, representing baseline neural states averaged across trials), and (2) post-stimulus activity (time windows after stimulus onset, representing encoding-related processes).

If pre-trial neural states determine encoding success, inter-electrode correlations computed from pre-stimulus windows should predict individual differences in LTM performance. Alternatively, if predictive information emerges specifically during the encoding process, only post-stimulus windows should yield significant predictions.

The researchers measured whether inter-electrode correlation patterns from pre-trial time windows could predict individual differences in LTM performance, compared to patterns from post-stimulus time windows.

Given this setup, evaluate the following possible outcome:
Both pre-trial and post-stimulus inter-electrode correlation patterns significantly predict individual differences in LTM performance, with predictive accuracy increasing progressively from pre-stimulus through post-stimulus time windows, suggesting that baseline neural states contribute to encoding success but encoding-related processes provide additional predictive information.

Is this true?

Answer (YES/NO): NO